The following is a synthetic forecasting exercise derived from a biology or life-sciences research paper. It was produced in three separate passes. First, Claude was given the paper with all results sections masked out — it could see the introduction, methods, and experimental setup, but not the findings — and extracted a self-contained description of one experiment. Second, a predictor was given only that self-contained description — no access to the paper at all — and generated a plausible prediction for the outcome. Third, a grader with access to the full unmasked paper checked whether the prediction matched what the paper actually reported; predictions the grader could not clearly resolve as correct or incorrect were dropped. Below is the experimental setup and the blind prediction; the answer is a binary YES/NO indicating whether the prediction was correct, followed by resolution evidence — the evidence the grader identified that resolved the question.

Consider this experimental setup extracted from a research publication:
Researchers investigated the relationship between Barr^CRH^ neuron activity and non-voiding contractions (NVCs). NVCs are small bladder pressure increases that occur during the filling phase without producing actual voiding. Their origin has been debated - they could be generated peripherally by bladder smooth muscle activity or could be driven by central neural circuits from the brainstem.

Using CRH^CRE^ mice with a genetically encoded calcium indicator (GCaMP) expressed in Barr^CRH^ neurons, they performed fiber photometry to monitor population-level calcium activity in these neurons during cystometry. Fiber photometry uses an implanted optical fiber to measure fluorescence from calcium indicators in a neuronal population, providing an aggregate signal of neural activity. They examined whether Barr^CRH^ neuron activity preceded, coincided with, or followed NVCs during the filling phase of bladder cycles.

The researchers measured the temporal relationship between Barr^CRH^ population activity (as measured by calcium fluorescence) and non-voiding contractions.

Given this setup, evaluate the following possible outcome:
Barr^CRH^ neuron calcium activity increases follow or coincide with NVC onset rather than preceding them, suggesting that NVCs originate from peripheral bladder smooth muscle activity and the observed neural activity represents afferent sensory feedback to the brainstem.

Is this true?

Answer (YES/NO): NO